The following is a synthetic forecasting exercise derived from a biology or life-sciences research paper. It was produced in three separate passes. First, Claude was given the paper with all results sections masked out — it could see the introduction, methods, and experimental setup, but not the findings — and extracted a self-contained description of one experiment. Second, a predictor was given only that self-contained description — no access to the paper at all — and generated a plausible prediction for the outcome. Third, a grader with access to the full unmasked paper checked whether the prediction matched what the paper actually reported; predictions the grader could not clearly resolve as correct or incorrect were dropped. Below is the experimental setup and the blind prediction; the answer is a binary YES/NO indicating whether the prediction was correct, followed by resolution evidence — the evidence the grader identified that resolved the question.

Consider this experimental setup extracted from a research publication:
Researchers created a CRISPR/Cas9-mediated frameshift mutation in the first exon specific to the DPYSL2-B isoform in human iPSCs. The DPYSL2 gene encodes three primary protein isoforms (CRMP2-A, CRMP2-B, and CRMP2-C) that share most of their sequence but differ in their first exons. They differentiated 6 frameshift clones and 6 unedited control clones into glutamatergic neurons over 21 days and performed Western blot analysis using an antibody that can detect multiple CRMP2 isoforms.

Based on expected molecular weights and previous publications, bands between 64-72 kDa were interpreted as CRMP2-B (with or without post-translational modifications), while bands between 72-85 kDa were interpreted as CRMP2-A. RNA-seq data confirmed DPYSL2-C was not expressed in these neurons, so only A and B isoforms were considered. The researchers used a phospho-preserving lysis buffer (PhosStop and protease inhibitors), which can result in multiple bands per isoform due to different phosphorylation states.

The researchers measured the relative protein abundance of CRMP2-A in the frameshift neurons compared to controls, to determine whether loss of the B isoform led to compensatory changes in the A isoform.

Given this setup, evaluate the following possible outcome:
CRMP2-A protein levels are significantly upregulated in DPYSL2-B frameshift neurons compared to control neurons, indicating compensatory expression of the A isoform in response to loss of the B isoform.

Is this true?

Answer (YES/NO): NO